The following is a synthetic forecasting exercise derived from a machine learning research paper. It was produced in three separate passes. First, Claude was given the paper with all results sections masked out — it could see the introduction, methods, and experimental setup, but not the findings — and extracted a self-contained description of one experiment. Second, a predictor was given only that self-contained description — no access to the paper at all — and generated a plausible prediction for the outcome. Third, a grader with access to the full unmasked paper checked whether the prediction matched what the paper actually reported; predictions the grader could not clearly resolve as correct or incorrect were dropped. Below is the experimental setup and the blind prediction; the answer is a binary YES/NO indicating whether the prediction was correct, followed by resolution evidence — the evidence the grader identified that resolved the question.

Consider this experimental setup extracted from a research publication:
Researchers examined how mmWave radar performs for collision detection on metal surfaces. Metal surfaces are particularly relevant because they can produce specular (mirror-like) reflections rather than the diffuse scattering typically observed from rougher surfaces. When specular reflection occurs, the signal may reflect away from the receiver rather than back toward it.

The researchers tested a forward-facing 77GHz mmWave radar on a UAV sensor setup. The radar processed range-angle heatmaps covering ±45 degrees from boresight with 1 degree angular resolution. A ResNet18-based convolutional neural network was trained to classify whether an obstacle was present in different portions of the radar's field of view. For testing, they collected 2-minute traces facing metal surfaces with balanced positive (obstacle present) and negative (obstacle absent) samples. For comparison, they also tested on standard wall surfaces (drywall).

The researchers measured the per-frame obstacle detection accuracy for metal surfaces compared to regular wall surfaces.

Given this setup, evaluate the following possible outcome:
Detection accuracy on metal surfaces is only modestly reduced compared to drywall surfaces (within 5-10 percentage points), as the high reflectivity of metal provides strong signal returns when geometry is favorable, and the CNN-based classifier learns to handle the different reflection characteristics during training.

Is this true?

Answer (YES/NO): NO